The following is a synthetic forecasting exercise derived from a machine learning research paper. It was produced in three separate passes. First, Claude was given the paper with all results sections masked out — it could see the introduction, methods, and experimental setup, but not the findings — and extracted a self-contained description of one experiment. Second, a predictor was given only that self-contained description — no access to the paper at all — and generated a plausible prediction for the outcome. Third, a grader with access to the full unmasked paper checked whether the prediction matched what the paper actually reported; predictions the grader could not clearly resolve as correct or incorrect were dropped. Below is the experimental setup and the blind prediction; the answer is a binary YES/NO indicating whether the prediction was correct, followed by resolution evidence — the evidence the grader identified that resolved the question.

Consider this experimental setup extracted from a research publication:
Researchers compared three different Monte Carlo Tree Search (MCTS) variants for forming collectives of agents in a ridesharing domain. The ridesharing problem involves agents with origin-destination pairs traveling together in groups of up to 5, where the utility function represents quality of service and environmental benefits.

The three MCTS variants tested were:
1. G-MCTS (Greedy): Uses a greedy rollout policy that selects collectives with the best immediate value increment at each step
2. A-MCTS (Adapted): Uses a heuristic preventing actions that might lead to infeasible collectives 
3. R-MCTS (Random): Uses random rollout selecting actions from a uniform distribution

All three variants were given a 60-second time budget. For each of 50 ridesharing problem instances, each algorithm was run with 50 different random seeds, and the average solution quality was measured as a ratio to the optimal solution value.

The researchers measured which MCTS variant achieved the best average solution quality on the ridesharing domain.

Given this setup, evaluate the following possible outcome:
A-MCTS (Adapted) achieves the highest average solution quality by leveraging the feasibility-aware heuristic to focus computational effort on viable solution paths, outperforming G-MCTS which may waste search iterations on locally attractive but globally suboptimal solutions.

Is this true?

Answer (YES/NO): NO